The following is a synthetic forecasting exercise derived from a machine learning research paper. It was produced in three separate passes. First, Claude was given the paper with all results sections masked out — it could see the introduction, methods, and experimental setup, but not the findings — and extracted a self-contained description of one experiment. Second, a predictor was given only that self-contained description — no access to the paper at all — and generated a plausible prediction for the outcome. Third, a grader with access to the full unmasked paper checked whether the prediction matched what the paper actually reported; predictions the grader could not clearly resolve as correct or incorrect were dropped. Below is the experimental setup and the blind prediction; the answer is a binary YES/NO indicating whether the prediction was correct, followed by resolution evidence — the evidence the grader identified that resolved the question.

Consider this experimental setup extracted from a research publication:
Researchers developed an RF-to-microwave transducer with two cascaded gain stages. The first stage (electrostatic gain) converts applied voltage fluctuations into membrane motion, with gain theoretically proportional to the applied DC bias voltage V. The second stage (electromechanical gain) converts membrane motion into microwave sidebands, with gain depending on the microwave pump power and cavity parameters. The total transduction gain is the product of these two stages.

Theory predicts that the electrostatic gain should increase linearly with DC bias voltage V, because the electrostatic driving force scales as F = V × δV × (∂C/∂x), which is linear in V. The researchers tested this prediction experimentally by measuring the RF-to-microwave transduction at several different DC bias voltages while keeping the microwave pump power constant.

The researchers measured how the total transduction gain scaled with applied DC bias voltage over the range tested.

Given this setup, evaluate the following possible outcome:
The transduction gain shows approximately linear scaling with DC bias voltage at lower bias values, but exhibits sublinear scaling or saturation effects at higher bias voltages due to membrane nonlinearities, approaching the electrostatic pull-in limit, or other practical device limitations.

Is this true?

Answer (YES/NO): NO